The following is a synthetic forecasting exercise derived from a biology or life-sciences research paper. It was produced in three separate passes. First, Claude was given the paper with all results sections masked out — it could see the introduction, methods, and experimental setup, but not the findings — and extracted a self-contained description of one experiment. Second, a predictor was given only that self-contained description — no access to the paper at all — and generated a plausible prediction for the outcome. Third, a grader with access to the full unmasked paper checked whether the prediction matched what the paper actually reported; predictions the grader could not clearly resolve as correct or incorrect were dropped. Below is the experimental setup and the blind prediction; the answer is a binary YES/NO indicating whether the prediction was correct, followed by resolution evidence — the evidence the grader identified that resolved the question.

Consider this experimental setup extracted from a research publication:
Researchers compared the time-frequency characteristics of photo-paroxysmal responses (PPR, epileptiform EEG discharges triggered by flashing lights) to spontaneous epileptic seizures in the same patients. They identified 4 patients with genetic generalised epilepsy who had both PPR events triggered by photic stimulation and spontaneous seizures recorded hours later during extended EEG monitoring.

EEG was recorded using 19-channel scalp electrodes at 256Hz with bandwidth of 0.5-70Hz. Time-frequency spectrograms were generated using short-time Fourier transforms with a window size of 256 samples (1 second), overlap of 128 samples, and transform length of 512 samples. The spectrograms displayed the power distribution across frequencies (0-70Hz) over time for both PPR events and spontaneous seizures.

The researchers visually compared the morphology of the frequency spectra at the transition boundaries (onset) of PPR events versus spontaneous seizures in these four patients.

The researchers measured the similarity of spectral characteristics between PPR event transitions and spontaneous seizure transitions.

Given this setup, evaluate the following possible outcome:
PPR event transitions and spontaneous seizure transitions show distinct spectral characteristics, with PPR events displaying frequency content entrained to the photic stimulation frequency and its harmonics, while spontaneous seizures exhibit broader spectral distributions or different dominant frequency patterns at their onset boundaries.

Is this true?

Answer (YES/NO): NO